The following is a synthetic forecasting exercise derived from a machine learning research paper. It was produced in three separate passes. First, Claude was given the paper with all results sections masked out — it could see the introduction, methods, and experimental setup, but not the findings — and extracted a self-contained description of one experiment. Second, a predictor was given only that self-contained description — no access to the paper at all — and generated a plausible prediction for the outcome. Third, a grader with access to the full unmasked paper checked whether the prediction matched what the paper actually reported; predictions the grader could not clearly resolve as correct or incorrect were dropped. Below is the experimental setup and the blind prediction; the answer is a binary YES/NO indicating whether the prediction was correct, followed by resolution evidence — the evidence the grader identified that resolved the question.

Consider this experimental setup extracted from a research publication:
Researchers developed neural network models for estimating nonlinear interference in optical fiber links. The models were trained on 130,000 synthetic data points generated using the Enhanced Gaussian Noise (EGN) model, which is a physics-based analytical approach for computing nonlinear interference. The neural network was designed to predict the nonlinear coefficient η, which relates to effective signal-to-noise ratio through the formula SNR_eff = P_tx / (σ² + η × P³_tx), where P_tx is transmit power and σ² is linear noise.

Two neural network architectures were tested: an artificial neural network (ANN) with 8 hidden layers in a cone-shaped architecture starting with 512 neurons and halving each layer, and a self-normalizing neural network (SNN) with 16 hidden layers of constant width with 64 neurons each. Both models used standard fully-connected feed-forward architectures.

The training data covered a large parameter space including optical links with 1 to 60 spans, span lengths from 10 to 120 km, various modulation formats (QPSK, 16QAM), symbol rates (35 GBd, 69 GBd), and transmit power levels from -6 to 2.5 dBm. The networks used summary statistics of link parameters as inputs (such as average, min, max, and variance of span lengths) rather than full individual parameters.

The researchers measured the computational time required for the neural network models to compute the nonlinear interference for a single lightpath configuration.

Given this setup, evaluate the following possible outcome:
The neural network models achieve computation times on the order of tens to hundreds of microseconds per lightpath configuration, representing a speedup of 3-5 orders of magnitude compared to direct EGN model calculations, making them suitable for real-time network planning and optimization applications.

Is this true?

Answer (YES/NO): NO